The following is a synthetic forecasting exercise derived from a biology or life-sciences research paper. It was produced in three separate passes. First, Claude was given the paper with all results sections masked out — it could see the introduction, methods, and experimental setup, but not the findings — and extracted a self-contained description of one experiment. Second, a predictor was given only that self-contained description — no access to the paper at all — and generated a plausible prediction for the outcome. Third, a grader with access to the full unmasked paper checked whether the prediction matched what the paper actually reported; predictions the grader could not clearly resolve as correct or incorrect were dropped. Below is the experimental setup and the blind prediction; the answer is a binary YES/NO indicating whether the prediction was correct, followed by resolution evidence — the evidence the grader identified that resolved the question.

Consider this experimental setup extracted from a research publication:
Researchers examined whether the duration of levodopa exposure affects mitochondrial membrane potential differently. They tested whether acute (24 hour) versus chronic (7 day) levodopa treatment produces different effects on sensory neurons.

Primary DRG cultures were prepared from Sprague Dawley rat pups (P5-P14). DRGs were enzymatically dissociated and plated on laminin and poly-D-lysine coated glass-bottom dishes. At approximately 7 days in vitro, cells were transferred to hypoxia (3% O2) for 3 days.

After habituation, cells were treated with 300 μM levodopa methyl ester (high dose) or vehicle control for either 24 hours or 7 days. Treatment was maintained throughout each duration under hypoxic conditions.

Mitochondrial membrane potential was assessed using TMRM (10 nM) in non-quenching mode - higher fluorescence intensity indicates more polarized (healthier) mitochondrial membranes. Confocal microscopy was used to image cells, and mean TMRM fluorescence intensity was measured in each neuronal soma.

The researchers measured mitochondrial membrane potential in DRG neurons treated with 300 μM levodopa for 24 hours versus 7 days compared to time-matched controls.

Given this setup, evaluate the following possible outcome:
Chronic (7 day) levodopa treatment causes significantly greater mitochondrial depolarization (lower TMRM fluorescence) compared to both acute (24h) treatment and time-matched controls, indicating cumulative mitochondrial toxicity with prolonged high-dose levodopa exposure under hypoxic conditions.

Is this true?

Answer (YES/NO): YES